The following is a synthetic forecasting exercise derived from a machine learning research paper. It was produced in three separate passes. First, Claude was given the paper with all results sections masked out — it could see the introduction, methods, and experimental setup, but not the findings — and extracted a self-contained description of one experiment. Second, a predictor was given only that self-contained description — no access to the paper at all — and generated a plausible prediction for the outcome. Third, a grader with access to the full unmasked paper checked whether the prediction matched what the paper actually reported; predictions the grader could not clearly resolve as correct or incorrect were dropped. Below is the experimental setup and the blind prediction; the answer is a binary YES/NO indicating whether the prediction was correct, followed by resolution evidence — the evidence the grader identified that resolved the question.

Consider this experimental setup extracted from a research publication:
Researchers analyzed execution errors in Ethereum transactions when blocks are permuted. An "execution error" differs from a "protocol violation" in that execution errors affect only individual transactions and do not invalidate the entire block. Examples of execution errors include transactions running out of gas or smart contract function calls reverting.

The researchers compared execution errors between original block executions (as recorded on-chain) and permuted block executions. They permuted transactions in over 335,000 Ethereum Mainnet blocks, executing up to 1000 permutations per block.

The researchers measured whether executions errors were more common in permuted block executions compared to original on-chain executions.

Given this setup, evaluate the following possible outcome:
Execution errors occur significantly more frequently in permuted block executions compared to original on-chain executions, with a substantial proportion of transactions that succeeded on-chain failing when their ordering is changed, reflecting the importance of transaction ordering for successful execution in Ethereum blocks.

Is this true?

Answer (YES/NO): NO